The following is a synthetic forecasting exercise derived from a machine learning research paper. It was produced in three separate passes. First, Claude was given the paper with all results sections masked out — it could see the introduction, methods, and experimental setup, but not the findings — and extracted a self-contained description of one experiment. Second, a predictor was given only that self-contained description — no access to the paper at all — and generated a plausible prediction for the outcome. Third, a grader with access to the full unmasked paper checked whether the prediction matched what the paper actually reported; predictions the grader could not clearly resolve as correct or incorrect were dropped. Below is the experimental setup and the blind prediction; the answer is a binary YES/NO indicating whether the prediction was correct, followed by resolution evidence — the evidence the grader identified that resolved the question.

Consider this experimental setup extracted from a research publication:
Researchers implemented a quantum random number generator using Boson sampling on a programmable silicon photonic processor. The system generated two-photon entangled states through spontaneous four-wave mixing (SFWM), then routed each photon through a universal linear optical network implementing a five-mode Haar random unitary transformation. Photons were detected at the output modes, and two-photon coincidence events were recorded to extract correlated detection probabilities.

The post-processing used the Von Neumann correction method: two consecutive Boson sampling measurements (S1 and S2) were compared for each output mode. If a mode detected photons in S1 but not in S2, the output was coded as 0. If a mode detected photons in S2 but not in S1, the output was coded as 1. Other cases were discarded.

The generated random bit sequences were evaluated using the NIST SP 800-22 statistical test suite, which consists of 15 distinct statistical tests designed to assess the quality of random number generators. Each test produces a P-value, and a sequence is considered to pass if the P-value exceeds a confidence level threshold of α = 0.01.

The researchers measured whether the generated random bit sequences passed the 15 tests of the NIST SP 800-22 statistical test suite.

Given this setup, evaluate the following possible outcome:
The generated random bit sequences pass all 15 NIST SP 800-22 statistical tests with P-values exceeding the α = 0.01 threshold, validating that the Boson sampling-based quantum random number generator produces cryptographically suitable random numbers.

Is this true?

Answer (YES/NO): YES